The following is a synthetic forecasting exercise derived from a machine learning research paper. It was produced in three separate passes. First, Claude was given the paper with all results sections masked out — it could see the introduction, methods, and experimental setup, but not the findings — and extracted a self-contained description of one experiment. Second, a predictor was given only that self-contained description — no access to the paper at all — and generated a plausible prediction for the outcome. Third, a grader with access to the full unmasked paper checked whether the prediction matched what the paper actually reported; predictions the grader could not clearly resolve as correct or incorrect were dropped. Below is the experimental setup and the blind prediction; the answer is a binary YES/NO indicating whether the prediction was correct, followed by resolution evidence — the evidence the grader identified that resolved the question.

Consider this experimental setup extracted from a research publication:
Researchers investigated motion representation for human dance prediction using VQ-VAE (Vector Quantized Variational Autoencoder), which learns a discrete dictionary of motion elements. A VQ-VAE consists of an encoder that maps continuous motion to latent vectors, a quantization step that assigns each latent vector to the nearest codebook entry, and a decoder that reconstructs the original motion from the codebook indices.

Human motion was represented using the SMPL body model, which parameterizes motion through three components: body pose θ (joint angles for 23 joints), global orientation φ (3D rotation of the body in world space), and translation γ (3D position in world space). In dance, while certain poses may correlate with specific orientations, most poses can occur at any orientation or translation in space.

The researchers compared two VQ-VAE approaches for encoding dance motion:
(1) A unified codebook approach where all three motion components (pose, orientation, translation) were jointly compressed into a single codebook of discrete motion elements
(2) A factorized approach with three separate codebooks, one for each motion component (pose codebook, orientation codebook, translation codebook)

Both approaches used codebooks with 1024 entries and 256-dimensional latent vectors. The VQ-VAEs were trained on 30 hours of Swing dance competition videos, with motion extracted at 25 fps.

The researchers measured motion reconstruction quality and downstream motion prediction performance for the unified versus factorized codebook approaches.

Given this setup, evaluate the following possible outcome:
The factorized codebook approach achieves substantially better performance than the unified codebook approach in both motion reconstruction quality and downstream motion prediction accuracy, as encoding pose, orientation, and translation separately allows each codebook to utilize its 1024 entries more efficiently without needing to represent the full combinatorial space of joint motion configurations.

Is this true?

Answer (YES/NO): NO